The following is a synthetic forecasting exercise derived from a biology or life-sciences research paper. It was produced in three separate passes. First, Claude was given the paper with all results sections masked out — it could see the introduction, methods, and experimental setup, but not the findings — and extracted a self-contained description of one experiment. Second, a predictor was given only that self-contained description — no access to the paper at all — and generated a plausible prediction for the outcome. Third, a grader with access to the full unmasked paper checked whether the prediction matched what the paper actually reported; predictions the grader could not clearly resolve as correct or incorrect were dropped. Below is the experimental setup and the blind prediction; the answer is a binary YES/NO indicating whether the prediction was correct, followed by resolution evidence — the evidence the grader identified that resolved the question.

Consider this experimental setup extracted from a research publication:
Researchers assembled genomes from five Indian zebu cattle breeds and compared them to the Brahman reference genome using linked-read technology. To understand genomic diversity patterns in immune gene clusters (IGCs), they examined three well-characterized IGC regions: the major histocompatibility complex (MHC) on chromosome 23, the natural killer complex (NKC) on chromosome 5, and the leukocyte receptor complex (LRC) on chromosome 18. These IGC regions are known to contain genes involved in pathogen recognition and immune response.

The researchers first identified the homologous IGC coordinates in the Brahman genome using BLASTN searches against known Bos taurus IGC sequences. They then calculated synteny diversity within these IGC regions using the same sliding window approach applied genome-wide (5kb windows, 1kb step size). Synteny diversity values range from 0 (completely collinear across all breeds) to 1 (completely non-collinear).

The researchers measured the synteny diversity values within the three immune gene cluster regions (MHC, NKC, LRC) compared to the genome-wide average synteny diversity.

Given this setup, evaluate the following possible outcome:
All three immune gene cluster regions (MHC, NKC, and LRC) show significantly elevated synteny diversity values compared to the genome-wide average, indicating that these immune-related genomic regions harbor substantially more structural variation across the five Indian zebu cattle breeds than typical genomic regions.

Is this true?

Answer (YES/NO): YES